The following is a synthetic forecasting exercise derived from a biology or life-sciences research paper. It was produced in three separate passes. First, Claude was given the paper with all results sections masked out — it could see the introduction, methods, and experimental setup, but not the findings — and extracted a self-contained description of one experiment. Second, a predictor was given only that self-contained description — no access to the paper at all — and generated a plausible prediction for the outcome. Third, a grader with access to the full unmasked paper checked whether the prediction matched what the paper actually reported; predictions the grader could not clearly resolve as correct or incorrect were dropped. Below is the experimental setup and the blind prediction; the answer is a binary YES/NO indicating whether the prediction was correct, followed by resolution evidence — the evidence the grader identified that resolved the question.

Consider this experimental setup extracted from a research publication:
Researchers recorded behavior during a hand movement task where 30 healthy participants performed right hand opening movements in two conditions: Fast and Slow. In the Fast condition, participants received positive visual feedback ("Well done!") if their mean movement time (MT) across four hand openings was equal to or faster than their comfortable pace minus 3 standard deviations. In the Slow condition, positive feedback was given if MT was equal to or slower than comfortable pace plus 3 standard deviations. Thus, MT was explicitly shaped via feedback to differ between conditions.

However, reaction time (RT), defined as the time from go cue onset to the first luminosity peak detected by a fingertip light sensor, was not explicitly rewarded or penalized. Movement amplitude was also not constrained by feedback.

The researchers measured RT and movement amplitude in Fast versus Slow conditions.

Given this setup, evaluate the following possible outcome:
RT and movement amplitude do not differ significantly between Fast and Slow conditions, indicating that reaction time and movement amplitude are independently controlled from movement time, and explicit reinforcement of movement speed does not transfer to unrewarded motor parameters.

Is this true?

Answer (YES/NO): NO